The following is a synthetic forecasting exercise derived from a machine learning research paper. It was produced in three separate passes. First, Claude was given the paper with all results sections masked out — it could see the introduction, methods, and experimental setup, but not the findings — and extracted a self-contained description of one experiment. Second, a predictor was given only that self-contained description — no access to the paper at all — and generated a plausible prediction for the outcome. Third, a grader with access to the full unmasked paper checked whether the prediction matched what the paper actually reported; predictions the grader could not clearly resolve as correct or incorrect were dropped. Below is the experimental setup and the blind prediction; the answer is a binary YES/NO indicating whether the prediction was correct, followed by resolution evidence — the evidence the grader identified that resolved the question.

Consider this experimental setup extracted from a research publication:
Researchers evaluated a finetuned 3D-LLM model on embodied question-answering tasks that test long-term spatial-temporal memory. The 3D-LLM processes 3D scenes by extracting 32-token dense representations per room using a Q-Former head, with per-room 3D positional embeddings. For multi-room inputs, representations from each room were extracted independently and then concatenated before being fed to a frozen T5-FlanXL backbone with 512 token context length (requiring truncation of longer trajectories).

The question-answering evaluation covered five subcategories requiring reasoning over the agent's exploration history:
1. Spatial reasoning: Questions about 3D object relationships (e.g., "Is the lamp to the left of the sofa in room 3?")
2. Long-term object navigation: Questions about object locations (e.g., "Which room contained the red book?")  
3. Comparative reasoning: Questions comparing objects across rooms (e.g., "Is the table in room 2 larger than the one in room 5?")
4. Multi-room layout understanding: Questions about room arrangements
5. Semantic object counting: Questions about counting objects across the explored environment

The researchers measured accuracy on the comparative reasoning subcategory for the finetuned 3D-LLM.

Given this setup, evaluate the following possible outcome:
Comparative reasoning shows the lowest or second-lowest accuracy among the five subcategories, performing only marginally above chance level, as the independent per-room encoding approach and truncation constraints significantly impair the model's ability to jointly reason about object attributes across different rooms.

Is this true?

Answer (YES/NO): NO